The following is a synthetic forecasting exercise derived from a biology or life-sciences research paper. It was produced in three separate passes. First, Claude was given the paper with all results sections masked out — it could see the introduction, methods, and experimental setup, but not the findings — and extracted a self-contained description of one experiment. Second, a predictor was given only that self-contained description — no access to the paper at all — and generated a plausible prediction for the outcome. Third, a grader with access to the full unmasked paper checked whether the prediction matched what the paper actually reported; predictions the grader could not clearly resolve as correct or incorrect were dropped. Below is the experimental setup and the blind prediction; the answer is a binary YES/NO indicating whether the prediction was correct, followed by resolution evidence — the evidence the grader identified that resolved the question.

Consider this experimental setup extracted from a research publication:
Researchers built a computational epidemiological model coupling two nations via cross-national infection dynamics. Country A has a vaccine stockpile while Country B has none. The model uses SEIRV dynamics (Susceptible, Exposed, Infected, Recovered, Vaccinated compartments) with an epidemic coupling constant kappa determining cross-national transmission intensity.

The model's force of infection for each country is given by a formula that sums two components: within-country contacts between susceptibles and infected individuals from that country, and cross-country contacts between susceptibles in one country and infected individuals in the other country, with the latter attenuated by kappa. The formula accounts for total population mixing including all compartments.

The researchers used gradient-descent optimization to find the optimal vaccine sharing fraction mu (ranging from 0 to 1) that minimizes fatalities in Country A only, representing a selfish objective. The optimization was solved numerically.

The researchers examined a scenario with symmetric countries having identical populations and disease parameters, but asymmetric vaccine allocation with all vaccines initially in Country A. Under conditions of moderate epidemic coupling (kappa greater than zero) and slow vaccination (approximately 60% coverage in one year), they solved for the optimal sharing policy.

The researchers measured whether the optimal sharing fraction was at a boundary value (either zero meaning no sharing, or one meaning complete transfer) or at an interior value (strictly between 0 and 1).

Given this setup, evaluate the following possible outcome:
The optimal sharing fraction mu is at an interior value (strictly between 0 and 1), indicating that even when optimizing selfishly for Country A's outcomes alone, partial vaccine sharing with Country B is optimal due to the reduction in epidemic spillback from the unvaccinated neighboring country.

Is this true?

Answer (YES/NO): YES